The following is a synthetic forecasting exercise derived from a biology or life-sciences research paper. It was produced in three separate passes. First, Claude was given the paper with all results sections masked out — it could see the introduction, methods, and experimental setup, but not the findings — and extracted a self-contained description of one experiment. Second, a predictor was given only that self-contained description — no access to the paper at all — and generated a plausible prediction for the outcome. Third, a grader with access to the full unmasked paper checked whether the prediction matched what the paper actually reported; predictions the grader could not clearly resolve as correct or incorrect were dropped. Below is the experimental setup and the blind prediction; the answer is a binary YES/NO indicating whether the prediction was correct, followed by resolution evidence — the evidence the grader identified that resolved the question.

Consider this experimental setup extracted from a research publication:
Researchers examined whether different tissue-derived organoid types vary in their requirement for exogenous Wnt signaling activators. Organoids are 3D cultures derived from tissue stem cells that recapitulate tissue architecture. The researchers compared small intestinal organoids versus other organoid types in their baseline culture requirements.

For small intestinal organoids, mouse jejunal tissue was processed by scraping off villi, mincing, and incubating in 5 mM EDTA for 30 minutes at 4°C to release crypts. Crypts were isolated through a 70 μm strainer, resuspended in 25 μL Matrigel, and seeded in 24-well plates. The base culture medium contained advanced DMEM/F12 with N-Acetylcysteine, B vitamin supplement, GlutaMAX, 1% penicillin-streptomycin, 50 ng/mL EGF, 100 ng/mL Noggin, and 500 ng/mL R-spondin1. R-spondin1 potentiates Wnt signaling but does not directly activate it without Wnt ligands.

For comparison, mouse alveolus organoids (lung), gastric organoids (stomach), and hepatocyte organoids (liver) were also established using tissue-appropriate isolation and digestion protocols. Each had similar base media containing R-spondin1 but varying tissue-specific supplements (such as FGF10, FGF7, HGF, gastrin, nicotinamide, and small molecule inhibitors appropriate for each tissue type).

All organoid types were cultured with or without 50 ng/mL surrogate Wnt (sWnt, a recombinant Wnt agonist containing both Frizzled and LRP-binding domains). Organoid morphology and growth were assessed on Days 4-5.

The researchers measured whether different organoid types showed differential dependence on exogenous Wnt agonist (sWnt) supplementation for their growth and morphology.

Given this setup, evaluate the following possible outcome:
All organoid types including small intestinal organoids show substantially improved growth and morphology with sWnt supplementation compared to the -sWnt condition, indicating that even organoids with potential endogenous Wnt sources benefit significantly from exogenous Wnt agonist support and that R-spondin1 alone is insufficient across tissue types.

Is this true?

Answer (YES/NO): NO